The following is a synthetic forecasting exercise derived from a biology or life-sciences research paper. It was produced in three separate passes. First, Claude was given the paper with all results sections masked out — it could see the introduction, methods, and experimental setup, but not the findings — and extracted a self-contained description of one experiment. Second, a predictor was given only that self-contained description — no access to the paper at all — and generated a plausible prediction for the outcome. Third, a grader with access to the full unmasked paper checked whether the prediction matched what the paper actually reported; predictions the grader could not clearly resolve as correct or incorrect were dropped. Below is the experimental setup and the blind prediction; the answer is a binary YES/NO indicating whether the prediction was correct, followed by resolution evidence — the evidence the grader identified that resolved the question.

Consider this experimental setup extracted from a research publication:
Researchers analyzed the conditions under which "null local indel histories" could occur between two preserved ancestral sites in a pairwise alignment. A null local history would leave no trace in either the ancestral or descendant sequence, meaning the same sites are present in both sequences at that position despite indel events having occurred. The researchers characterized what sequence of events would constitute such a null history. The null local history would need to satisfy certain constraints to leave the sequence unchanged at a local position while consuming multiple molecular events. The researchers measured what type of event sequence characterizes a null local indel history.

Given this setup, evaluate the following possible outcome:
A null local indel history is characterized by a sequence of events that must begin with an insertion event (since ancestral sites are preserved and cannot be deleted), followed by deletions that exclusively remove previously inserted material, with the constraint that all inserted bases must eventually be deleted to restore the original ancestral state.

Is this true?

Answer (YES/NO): YES